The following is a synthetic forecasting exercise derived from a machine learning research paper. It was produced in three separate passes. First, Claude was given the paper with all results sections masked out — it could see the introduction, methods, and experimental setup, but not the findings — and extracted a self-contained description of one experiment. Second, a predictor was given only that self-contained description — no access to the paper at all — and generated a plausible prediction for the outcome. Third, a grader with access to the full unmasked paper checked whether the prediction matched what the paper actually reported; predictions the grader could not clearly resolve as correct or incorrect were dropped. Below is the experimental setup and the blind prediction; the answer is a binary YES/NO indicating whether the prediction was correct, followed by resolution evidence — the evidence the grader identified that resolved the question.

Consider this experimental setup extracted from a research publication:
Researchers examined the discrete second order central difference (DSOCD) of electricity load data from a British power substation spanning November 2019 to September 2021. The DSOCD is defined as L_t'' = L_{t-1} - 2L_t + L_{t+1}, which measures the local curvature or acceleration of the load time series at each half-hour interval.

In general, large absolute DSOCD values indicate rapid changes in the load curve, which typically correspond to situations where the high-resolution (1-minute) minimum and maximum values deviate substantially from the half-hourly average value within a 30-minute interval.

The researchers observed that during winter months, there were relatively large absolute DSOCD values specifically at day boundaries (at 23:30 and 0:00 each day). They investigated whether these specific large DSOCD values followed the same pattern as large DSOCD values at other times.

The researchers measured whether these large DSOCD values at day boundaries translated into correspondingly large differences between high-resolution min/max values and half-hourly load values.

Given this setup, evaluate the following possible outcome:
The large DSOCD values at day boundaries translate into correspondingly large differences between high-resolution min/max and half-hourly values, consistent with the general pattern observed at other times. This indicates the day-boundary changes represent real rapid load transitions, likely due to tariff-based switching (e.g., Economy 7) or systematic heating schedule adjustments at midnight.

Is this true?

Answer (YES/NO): NO